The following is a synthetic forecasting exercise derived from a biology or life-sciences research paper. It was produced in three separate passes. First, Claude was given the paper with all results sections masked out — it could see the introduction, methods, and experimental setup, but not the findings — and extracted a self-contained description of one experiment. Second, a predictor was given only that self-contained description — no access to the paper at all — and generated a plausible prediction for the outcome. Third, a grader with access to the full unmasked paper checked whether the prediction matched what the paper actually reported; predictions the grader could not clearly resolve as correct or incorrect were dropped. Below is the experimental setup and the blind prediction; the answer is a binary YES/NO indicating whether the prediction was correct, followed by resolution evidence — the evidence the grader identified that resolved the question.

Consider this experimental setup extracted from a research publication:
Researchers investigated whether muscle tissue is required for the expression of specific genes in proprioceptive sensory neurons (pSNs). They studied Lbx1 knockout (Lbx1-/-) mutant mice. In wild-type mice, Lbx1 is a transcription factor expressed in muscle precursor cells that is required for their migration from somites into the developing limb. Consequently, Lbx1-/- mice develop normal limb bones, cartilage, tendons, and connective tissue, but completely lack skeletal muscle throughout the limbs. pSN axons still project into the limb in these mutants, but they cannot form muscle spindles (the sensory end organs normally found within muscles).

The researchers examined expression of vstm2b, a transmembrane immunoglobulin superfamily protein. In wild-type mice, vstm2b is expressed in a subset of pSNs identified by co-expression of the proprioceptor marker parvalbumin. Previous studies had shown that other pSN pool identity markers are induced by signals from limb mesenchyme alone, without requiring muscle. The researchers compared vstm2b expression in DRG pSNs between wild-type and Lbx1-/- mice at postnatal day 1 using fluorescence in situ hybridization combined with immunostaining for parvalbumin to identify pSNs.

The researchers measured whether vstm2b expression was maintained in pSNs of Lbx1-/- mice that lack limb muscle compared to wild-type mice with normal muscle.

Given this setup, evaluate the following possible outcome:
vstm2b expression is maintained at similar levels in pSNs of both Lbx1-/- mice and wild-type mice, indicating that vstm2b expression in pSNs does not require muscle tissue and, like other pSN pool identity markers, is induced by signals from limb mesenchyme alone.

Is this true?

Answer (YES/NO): NO